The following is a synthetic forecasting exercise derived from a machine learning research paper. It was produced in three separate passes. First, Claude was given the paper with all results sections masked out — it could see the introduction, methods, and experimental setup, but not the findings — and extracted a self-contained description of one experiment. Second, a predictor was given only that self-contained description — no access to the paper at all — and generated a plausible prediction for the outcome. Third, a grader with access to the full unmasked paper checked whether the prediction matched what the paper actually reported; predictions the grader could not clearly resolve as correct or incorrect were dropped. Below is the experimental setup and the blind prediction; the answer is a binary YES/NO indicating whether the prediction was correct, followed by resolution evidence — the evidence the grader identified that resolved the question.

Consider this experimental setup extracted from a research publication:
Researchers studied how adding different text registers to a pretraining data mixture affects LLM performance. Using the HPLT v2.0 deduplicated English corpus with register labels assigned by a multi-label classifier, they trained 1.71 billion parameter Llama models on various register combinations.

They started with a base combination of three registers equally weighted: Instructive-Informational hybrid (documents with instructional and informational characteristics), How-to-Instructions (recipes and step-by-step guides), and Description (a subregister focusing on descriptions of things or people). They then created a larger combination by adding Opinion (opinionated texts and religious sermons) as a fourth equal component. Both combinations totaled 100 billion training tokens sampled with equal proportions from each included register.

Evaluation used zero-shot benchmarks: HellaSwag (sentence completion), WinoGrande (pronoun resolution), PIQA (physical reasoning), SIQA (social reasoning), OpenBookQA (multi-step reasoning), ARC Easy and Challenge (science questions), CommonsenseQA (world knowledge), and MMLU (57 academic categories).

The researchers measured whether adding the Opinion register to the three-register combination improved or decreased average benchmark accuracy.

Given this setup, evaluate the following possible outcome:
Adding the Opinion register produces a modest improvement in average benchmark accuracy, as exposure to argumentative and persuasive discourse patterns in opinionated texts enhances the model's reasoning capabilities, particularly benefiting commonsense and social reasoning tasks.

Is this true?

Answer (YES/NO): NO